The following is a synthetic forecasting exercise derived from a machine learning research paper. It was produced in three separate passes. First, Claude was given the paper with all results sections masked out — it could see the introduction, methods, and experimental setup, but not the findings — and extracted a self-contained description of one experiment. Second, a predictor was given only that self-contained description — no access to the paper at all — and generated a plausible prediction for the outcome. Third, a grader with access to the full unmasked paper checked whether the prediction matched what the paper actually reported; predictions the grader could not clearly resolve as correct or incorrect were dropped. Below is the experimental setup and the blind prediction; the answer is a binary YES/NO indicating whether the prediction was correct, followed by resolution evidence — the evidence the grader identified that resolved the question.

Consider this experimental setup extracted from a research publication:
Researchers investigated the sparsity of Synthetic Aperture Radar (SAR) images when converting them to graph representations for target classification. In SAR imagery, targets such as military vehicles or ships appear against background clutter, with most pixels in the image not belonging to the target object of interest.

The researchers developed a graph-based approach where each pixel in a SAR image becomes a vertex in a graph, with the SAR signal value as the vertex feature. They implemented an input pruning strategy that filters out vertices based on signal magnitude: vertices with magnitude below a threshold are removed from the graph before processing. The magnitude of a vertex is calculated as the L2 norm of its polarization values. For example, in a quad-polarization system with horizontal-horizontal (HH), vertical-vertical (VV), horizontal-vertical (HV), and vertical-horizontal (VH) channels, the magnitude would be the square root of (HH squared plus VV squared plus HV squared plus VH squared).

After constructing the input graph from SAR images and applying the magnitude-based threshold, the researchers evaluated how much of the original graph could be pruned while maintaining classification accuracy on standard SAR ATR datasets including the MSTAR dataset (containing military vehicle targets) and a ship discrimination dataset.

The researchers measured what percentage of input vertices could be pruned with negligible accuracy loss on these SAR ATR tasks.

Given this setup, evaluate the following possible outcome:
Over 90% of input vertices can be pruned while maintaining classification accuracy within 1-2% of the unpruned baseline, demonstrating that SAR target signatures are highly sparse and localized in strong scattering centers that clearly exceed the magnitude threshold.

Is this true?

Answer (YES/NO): YES